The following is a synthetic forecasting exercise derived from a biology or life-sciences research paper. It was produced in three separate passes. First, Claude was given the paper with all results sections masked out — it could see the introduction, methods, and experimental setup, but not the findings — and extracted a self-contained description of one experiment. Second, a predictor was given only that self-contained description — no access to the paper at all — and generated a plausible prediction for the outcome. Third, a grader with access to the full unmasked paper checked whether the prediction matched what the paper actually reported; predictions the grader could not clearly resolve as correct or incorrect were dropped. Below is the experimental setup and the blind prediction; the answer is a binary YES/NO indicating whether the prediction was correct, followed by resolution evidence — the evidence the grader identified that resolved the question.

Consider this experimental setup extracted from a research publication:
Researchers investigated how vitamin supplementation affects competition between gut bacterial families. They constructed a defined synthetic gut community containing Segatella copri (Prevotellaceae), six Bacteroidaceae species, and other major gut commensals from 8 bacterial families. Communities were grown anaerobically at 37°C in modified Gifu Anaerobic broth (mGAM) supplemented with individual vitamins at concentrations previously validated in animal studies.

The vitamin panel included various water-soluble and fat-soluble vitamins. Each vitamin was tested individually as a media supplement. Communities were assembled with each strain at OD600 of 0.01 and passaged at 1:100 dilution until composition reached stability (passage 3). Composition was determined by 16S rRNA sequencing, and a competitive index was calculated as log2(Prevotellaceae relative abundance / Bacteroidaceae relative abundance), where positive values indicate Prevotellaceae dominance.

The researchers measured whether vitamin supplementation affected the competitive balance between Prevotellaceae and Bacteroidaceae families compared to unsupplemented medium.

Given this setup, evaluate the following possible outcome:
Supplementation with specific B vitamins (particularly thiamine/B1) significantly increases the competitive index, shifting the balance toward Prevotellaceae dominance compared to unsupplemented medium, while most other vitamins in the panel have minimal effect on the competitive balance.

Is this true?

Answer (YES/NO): NO